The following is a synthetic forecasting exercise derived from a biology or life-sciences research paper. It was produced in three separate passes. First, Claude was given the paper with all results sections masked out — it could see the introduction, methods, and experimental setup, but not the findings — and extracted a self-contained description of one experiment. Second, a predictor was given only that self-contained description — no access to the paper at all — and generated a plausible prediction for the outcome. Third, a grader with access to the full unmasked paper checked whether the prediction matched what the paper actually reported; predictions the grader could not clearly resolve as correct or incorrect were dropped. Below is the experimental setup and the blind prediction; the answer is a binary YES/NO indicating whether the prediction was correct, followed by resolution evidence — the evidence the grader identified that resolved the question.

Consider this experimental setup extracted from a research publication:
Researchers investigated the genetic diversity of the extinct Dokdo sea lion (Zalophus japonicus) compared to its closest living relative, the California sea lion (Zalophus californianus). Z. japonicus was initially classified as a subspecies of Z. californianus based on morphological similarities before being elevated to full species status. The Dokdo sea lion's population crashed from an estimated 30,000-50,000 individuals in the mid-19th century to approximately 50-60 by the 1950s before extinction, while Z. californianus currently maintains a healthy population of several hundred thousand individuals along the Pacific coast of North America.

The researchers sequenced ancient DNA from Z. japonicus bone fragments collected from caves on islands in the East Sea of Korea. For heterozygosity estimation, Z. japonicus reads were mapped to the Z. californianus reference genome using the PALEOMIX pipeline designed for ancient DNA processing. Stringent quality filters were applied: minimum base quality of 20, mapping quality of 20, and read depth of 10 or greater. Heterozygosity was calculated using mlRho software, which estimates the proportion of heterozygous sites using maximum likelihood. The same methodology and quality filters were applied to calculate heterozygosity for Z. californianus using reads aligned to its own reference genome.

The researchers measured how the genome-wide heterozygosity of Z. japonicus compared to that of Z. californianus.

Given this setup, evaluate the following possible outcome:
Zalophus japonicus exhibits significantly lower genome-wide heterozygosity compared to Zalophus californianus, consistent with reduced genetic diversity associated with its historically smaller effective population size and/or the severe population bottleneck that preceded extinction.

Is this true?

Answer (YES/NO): NO